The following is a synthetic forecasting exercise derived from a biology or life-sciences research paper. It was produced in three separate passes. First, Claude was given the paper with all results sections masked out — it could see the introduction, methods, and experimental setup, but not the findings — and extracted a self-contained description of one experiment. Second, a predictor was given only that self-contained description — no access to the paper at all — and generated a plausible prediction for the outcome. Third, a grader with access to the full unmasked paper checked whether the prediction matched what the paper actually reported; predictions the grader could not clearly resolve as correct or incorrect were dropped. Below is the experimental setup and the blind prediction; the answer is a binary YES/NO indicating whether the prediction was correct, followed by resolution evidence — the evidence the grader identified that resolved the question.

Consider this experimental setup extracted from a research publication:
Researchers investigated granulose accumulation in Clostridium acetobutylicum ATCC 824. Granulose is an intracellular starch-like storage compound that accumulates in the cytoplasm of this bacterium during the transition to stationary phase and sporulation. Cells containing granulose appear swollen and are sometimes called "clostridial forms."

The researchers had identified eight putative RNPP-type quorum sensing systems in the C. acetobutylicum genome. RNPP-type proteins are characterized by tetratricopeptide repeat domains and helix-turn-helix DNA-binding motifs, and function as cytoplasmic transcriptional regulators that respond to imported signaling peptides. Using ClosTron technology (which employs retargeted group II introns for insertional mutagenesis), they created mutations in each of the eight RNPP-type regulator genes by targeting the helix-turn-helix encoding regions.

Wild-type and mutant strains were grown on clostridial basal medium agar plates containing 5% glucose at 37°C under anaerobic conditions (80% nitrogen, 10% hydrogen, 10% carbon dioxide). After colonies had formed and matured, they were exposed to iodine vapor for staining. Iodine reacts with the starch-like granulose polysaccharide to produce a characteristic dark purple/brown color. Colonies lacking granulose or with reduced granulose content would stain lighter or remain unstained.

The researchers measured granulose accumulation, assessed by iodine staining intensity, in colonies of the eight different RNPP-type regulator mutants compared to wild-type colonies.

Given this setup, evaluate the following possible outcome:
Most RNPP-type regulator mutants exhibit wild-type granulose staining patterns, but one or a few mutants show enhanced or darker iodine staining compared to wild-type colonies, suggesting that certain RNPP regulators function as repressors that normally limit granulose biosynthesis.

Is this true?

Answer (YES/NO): NO